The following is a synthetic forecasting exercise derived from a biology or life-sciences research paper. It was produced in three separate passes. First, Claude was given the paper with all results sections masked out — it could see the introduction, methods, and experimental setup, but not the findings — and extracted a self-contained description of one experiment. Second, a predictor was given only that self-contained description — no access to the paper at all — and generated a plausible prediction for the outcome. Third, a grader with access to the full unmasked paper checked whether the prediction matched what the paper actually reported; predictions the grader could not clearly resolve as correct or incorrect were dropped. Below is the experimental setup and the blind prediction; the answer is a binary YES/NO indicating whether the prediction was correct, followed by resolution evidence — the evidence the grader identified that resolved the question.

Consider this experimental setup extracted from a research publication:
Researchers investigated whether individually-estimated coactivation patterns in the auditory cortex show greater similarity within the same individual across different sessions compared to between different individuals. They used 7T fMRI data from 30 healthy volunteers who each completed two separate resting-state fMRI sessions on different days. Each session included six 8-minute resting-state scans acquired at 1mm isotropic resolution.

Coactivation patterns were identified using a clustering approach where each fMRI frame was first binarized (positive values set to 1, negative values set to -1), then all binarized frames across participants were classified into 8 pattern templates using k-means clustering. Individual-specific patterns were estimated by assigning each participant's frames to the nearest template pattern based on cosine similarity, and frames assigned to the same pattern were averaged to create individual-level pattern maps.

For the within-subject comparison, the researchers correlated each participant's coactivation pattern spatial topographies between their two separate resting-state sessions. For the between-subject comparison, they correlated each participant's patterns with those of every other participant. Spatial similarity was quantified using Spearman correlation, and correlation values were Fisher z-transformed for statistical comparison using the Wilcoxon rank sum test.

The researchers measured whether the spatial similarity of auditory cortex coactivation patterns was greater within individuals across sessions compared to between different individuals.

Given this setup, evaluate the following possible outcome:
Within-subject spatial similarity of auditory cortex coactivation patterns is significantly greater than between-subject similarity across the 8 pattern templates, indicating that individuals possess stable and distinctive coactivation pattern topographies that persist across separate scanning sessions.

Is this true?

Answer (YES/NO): YES